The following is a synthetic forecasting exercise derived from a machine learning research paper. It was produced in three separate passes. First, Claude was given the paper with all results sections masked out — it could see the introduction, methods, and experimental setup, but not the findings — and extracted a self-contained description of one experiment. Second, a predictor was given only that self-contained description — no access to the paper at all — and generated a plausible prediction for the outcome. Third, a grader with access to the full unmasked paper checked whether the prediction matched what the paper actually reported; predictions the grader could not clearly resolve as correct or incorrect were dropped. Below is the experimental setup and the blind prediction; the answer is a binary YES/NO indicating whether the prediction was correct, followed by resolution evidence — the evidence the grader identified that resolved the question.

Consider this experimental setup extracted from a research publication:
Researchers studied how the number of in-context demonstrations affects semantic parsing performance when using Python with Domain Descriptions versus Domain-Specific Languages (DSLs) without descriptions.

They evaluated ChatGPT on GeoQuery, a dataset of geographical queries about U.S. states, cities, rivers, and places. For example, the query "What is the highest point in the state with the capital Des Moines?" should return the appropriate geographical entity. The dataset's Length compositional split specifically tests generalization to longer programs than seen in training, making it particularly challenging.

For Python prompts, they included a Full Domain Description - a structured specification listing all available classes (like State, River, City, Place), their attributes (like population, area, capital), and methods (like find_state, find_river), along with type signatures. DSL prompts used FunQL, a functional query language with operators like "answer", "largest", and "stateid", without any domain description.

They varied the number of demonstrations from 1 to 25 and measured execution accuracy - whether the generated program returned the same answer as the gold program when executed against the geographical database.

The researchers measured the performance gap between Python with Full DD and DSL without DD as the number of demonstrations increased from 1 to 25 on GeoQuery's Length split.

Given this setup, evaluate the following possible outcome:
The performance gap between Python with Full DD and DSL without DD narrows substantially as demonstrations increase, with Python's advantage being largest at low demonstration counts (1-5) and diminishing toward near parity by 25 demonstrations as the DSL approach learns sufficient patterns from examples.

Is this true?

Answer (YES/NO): NO